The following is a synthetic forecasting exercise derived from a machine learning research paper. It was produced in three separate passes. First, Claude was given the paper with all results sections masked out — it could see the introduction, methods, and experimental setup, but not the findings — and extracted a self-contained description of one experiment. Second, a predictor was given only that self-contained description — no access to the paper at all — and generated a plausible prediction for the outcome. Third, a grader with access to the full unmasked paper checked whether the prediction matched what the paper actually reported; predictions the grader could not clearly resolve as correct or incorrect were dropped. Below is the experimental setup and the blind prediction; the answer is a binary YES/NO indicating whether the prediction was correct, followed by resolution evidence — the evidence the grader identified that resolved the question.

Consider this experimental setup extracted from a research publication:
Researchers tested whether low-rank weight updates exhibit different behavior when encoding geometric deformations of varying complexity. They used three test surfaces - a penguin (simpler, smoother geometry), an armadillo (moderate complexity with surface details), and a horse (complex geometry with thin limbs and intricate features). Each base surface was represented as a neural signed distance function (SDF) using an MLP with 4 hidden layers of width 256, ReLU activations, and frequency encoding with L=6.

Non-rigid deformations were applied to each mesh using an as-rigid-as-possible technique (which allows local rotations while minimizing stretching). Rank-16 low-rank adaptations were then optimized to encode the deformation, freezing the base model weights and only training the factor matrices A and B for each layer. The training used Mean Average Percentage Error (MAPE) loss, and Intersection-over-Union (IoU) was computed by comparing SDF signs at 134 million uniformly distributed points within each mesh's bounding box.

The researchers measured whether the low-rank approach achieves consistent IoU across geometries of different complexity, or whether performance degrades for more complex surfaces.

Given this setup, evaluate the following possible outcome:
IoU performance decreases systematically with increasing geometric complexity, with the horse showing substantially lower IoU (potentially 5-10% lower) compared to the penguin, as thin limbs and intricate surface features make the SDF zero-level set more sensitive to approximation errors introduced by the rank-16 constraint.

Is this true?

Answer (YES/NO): NO